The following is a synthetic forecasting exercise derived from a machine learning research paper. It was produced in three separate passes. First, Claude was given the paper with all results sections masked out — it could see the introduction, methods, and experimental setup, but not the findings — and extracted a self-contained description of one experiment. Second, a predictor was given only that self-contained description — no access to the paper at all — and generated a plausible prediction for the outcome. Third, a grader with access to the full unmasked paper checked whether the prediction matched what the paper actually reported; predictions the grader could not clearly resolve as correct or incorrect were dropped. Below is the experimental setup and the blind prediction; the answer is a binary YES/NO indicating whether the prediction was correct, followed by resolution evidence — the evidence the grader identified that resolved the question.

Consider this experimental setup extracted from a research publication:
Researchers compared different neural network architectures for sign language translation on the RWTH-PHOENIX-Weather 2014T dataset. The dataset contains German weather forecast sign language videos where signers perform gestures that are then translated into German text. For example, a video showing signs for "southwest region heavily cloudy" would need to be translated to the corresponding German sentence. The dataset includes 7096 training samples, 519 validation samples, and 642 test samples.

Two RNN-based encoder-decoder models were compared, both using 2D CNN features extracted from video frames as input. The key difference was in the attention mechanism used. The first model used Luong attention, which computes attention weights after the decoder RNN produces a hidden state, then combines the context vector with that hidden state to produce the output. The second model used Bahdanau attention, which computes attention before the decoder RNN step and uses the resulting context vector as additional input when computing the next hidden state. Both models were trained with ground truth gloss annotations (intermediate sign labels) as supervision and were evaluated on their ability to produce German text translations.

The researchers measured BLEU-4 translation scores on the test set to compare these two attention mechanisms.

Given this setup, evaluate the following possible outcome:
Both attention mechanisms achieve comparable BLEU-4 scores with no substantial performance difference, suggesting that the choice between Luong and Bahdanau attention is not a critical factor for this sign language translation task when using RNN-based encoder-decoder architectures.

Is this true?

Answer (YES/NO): YES